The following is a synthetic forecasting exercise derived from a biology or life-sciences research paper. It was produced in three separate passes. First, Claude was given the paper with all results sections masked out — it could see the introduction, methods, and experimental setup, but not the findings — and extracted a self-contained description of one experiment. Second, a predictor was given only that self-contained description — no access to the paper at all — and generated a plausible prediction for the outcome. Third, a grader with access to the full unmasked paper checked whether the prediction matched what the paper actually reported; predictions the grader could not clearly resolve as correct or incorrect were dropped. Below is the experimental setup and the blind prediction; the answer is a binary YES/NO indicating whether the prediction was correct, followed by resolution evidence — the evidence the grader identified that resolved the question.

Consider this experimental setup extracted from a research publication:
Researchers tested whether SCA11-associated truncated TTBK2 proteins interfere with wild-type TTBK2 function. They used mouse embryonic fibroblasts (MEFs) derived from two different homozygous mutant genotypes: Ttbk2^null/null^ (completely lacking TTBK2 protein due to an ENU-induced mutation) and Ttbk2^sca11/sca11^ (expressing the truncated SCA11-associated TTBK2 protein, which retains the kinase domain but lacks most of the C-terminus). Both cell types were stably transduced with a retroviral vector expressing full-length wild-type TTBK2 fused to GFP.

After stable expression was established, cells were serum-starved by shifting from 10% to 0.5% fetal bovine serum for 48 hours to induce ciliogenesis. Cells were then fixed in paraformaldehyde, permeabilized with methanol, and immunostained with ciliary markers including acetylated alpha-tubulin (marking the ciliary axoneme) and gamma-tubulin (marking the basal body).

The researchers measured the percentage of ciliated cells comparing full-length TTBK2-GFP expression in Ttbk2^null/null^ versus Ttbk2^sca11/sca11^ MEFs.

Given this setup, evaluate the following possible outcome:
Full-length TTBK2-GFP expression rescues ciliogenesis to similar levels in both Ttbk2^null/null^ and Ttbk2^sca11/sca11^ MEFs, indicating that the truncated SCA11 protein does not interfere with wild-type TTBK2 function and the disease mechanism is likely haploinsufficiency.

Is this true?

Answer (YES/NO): NO